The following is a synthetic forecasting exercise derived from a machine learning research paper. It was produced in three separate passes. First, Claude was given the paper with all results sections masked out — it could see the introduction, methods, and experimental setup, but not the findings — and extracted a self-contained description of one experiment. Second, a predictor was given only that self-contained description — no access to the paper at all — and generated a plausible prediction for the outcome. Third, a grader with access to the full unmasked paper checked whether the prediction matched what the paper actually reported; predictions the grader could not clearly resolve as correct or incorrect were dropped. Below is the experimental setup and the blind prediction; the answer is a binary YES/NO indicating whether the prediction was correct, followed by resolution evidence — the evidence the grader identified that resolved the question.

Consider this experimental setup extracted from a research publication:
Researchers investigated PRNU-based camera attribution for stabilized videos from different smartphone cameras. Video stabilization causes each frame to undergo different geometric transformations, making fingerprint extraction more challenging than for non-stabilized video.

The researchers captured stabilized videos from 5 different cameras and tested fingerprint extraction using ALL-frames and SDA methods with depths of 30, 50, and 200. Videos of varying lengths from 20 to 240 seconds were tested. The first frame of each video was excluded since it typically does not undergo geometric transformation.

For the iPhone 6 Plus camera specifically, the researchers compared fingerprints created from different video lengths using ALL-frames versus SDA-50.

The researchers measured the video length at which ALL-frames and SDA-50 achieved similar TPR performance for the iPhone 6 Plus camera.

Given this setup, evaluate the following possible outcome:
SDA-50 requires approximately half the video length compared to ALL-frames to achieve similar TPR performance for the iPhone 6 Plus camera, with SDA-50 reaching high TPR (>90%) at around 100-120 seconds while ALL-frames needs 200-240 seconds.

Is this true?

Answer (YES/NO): NO